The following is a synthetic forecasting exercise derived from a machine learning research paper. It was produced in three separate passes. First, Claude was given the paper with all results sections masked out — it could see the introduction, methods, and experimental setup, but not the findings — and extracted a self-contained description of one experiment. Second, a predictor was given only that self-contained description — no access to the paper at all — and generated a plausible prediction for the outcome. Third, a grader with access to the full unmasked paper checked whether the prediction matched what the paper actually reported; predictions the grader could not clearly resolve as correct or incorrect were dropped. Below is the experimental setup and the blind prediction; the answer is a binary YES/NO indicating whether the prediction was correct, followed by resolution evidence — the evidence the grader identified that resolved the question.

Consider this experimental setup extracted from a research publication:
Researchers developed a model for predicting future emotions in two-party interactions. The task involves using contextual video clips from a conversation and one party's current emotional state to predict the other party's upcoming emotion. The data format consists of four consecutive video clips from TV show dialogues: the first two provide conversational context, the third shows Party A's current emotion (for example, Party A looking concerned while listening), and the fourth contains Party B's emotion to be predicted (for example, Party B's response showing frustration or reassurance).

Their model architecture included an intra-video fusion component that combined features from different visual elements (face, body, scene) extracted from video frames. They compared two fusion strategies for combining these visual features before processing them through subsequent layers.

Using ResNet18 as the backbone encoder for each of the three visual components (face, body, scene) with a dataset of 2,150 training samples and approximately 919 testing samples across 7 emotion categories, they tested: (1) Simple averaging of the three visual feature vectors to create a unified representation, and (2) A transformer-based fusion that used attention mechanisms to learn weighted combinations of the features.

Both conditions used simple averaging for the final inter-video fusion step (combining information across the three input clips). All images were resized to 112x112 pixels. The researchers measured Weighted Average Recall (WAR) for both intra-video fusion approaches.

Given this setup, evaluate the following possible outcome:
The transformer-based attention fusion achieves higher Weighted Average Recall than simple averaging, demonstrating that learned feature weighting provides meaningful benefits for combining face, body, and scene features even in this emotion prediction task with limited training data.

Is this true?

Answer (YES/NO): YES